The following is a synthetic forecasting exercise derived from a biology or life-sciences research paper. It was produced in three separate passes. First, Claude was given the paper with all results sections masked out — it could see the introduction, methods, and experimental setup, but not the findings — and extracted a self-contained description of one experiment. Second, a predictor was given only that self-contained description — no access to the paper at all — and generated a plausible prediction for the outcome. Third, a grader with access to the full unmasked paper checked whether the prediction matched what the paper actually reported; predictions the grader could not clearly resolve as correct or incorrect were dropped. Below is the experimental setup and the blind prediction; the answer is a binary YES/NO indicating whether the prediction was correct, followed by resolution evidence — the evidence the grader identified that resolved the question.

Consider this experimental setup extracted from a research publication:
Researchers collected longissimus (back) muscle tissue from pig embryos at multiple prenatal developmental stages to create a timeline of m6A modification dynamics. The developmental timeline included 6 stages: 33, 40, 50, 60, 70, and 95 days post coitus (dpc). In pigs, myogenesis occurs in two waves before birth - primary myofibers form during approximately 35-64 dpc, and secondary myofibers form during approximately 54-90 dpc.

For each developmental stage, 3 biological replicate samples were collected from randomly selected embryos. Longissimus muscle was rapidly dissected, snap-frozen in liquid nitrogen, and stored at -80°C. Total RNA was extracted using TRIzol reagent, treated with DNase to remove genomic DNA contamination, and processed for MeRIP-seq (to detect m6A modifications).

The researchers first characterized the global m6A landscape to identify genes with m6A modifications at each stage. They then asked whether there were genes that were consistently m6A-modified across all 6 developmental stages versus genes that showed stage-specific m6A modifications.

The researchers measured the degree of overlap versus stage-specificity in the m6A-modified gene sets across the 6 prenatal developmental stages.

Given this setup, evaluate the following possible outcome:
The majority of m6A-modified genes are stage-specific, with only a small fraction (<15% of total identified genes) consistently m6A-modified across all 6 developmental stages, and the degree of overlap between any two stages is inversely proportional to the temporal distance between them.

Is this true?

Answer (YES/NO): NO